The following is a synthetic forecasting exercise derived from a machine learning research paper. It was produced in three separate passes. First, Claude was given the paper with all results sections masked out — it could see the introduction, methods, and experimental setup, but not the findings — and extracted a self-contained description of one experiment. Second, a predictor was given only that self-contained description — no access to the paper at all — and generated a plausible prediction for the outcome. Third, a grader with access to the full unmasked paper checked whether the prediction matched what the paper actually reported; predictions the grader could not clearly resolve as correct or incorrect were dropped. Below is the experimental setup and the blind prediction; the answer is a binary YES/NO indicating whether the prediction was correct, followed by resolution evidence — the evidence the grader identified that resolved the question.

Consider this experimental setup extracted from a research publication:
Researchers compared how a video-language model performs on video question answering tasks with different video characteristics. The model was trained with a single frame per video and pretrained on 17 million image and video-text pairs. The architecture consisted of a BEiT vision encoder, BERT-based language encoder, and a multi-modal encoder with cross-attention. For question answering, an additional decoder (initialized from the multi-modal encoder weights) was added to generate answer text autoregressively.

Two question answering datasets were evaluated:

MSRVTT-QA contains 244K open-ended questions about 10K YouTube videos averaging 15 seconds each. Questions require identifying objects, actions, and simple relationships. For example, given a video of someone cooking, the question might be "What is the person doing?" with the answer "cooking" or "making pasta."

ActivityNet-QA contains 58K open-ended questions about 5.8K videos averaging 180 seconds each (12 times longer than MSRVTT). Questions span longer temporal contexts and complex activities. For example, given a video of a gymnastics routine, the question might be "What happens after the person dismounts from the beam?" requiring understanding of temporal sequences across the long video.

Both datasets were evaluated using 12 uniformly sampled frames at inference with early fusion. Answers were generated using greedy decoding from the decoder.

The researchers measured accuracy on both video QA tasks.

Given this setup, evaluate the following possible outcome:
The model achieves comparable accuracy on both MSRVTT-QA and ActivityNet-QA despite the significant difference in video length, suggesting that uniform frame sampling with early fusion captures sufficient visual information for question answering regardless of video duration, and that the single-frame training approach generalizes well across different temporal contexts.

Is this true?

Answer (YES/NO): YES